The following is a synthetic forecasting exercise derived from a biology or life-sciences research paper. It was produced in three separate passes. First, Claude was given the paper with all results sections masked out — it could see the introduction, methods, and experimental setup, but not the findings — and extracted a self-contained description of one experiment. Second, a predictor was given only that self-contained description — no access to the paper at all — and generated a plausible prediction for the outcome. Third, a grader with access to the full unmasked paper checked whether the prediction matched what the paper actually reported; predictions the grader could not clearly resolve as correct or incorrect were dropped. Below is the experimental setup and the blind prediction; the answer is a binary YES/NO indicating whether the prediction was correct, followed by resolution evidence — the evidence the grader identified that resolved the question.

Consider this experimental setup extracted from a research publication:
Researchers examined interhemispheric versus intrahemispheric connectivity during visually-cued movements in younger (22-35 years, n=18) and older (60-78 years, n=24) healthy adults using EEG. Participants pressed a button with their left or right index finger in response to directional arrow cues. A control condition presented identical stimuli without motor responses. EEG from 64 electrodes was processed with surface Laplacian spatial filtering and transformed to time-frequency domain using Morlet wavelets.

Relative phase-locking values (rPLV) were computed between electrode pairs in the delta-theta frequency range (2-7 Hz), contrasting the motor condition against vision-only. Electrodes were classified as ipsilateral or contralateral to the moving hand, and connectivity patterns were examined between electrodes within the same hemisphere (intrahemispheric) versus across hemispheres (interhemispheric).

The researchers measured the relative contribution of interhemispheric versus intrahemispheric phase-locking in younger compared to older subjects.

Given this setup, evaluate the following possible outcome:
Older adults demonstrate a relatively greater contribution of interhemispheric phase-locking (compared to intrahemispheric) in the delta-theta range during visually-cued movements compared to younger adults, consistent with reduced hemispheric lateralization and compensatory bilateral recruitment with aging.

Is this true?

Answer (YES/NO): YES